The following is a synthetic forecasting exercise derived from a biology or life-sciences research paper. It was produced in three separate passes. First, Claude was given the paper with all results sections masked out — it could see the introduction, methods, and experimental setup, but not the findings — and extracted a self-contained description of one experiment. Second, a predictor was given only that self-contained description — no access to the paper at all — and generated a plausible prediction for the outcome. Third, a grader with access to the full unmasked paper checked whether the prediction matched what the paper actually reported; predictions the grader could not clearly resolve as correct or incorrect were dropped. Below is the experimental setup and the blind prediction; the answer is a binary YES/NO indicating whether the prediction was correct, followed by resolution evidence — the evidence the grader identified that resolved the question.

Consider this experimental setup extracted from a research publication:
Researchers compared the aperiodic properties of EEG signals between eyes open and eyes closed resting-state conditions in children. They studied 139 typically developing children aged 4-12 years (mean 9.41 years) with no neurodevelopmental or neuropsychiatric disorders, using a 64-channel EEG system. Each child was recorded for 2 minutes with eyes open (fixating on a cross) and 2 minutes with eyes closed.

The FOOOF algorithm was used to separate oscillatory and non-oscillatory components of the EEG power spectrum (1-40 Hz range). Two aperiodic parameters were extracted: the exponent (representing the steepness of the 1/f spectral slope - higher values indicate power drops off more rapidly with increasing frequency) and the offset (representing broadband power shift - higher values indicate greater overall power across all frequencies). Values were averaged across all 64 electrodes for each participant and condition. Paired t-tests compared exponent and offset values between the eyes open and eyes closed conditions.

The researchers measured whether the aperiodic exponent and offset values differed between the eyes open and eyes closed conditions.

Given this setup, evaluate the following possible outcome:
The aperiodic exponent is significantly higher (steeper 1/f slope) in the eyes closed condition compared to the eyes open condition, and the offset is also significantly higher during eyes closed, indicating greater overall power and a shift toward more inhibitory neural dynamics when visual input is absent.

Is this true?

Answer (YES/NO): YES